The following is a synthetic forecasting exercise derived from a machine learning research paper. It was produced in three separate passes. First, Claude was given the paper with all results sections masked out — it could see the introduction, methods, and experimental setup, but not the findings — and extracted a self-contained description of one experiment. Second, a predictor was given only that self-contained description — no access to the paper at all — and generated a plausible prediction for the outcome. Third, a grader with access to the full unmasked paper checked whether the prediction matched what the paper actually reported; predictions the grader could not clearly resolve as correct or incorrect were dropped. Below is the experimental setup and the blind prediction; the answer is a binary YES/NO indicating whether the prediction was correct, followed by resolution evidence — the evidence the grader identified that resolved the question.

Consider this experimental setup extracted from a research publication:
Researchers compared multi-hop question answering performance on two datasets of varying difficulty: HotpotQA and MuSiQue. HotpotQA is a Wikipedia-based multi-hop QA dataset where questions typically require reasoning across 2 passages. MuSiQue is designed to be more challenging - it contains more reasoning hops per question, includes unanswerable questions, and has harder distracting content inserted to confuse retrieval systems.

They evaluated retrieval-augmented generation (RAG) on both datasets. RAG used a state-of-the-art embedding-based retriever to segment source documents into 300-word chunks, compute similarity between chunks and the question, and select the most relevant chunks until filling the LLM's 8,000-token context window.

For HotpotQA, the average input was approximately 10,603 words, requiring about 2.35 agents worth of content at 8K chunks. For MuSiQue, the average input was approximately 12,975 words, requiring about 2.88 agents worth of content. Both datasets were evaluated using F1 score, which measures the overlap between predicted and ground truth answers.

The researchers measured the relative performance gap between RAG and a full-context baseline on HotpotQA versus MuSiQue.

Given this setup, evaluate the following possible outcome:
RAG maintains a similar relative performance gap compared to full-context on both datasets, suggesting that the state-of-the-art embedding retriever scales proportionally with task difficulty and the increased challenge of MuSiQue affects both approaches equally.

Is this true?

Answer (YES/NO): NO